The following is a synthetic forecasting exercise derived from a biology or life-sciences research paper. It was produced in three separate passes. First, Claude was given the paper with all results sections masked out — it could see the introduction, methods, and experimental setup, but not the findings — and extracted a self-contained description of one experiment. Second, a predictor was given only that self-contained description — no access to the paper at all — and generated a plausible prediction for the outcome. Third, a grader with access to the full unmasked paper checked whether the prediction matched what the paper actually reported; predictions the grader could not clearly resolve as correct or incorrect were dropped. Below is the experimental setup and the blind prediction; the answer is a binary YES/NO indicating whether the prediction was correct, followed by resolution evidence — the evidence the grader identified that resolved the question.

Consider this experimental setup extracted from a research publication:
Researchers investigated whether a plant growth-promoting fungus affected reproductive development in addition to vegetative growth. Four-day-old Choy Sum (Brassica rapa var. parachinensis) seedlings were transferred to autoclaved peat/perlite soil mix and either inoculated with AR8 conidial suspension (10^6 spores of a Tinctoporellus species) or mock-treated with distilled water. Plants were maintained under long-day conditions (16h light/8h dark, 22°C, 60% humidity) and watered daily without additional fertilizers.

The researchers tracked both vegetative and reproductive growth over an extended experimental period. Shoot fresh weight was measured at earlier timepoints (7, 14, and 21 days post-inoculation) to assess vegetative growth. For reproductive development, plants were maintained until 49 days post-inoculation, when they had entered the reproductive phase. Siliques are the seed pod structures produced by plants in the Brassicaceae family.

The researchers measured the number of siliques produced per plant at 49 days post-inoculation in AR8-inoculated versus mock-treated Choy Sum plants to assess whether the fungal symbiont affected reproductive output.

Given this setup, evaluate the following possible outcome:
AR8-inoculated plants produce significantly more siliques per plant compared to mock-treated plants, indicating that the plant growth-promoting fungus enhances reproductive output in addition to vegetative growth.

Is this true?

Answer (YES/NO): YES